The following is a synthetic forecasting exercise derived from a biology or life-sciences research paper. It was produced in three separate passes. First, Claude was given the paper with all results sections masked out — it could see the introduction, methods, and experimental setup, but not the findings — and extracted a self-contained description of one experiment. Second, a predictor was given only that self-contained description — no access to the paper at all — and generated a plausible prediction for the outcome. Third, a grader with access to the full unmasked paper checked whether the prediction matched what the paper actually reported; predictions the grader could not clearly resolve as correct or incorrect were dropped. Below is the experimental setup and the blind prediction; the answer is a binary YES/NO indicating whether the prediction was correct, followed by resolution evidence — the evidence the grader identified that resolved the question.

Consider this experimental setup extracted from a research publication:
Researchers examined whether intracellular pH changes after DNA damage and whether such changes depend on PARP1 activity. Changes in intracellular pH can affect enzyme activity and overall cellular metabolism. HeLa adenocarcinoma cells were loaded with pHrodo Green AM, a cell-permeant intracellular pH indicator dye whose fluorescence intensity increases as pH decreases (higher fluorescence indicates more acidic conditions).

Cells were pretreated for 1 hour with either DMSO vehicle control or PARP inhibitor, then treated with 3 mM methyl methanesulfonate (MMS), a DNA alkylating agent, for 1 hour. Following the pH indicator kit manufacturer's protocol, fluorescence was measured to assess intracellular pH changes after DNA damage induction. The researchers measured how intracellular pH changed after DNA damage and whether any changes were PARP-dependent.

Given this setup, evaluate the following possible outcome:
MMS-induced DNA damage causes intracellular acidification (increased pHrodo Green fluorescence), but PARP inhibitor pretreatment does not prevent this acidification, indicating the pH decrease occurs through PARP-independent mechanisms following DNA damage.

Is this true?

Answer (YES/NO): NO